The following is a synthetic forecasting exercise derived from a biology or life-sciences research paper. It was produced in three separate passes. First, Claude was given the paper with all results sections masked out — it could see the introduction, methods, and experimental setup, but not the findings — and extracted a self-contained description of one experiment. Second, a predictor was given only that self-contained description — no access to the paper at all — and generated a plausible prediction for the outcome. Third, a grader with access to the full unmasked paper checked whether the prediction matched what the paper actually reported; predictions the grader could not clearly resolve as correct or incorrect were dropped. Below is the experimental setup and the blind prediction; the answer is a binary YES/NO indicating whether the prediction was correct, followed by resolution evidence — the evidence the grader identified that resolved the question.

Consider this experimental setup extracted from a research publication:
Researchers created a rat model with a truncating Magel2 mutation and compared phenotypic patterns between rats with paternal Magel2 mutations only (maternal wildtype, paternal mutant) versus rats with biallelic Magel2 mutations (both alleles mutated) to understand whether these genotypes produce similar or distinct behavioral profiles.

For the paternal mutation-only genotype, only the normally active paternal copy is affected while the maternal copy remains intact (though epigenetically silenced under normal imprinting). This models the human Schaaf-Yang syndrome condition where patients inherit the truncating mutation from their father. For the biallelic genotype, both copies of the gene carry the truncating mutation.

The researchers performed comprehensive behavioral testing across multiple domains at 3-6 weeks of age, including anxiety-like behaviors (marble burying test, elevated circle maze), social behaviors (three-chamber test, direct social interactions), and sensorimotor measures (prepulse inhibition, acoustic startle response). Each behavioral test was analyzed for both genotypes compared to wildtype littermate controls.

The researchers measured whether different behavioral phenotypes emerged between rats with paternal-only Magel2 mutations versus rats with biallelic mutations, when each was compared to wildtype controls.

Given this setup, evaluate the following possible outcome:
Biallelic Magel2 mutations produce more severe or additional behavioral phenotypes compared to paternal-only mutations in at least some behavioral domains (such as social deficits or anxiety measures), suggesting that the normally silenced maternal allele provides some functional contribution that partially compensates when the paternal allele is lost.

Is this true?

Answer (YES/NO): NO